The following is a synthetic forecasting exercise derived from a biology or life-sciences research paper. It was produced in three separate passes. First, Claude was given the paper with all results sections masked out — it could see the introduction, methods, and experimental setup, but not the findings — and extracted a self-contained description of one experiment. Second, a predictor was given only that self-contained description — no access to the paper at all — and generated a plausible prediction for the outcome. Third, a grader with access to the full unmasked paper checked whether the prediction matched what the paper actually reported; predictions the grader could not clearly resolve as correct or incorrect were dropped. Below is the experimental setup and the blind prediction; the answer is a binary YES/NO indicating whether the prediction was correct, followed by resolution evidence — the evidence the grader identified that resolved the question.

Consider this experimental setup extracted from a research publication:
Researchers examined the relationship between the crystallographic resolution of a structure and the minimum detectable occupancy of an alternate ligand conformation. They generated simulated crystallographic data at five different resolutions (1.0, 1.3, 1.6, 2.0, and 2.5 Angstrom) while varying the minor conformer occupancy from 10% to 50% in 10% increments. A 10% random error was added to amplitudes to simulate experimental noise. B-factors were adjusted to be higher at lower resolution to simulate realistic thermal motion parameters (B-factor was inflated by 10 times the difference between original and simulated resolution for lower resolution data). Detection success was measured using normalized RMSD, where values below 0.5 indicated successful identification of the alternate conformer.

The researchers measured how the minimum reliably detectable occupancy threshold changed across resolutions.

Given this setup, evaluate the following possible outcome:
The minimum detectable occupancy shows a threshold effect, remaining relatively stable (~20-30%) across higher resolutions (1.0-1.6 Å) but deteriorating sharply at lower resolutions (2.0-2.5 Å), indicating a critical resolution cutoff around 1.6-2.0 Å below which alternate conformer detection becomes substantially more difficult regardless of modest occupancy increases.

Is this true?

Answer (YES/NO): NO